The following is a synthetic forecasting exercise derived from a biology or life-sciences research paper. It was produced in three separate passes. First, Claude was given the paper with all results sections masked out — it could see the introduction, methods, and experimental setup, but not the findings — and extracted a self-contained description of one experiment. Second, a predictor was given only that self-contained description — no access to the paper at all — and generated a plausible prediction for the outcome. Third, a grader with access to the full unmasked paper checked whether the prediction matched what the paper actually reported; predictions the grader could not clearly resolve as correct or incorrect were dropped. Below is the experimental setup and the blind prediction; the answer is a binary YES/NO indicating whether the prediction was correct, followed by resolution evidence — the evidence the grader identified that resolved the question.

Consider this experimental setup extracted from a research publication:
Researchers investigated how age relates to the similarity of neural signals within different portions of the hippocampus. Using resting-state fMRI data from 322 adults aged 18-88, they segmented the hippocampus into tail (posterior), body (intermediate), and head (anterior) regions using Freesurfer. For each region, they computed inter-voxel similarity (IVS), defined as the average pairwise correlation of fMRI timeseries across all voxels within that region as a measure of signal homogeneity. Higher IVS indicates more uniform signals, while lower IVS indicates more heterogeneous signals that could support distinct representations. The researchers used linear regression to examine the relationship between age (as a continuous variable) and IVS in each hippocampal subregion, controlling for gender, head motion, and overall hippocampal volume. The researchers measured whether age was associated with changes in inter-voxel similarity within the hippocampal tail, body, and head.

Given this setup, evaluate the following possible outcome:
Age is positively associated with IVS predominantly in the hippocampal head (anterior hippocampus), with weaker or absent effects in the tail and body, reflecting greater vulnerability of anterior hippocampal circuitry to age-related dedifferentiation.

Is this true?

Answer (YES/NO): NO